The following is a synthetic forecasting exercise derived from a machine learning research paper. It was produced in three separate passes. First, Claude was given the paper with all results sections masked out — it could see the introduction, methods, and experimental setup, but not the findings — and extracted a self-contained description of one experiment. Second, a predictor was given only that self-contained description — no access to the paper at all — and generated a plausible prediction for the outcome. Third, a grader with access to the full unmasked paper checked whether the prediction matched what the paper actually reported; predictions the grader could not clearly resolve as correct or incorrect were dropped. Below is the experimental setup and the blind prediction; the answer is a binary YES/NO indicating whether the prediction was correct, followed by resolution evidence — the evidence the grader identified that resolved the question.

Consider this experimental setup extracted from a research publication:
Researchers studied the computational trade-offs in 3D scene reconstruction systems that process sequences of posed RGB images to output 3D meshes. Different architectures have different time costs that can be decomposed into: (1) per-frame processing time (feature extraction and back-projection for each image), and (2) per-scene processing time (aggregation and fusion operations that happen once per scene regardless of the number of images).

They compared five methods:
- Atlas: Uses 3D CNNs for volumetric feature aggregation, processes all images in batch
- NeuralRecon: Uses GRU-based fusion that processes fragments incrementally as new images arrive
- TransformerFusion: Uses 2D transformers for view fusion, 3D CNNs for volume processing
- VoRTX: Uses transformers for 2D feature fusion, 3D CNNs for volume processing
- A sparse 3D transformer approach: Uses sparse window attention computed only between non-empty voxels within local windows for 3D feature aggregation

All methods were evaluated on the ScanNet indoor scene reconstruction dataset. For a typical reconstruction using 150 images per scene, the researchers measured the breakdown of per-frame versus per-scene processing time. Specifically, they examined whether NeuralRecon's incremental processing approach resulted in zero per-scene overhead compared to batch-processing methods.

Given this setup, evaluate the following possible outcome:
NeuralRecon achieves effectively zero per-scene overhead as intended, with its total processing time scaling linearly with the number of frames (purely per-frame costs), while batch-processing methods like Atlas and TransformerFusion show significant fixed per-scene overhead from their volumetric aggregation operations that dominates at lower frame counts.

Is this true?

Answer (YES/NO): YES